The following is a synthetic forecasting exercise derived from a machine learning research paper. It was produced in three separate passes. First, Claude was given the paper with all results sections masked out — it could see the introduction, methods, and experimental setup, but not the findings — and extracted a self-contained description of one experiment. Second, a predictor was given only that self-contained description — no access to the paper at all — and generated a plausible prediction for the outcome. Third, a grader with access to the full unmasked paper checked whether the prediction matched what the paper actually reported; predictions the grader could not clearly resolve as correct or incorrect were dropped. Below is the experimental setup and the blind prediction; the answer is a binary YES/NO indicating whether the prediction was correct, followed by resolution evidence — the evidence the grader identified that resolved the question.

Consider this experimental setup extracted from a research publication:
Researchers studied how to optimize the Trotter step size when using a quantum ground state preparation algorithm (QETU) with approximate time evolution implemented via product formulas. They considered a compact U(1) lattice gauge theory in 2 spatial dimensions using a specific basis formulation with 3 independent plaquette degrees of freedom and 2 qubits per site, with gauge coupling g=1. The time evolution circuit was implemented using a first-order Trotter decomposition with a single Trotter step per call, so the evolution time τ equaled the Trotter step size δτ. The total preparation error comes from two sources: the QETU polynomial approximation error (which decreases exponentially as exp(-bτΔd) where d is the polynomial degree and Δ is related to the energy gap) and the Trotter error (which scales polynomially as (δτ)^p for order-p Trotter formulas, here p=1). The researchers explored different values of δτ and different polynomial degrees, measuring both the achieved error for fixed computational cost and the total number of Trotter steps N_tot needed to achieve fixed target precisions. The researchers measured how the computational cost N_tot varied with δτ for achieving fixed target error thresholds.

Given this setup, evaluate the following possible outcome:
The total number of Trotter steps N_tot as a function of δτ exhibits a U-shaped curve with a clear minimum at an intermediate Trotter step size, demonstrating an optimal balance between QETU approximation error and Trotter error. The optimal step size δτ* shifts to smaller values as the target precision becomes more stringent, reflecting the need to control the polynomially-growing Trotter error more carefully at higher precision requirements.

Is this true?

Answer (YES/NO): NO